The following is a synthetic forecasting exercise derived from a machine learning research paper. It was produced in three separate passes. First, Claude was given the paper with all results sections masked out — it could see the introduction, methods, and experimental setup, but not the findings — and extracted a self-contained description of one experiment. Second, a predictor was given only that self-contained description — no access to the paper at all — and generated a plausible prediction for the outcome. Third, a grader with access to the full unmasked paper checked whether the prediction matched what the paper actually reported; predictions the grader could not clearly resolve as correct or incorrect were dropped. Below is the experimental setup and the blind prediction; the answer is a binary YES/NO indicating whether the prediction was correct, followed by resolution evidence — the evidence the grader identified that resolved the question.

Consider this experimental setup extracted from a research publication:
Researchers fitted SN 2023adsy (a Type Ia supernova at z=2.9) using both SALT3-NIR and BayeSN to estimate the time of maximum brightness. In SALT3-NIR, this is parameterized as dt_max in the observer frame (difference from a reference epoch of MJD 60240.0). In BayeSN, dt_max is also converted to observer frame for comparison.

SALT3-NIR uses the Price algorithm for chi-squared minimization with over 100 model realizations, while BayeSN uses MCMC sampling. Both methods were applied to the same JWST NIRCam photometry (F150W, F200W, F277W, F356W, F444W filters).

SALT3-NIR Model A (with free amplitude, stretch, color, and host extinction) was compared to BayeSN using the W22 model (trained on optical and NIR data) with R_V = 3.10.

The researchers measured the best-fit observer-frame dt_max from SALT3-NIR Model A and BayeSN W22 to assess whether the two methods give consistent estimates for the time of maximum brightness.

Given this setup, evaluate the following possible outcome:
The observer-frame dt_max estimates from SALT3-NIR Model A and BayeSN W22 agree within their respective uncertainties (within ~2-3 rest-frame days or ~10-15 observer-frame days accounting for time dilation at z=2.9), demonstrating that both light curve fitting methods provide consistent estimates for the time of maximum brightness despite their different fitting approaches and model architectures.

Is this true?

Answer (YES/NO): YES